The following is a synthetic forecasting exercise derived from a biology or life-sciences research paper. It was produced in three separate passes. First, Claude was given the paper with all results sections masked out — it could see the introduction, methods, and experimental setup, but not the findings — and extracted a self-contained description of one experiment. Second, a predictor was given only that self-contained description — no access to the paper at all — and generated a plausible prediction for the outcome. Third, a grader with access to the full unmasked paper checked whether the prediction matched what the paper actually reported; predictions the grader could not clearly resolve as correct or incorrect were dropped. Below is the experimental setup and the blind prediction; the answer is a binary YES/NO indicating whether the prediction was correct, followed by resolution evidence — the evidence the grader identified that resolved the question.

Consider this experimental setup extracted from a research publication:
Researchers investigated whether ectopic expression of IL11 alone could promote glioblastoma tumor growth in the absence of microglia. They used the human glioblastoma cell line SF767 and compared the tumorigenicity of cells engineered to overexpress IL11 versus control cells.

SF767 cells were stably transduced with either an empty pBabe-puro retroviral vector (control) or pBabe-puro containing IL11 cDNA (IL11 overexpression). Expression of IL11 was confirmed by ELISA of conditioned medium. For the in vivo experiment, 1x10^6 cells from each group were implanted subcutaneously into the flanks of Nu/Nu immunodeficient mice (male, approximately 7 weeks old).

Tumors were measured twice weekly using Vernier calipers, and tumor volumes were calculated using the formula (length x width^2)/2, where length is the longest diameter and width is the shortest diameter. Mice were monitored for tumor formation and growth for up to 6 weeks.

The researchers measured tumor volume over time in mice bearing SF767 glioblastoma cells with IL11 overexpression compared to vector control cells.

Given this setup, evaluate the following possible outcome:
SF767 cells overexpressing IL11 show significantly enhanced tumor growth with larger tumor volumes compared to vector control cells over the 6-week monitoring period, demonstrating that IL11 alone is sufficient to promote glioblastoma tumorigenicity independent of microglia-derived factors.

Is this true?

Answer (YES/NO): YES